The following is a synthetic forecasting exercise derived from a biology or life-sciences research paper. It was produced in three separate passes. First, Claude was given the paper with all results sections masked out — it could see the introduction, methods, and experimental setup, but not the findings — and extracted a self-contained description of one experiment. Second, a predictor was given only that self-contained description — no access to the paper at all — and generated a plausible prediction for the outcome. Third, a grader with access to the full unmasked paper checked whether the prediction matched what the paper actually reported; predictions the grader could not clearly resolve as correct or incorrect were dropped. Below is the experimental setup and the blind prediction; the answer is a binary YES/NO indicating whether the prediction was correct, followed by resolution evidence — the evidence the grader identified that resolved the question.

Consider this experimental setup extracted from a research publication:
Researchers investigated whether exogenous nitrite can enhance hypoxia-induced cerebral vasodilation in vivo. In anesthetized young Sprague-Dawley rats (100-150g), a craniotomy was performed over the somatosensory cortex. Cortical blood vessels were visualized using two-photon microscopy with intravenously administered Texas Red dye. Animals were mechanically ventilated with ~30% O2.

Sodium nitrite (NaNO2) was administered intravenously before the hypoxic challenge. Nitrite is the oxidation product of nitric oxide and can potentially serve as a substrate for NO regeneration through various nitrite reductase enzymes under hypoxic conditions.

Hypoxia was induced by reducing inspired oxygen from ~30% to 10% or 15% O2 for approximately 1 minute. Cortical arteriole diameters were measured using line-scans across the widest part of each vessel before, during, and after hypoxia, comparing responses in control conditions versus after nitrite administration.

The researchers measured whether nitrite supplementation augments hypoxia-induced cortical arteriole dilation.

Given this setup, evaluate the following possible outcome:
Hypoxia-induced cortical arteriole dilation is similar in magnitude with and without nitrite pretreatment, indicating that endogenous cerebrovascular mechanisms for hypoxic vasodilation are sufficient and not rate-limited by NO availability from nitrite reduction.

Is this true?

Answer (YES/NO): NO